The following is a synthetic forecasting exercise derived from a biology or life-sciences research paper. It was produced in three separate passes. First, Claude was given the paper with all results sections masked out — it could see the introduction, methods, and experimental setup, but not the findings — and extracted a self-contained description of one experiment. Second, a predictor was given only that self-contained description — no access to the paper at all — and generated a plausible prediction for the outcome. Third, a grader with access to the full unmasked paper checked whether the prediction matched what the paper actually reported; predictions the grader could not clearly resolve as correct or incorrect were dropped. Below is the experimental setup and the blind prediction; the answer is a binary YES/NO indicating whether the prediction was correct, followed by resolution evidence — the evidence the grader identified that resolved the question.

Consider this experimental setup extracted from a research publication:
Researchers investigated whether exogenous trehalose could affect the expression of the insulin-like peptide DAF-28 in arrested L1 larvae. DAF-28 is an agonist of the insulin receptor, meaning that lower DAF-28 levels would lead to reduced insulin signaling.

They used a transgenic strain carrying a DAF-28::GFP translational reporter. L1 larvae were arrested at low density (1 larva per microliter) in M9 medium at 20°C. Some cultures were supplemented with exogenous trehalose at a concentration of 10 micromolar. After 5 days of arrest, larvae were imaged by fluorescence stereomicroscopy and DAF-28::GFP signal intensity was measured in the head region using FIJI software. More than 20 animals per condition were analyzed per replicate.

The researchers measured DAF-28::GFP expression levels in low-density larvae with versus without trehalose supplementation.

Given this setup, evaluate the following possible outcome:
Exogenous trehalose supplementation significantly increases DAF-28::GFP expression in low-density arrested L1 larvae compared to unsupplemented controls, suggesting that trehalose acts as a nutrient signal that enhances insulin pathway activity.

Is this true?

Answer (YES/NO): NO